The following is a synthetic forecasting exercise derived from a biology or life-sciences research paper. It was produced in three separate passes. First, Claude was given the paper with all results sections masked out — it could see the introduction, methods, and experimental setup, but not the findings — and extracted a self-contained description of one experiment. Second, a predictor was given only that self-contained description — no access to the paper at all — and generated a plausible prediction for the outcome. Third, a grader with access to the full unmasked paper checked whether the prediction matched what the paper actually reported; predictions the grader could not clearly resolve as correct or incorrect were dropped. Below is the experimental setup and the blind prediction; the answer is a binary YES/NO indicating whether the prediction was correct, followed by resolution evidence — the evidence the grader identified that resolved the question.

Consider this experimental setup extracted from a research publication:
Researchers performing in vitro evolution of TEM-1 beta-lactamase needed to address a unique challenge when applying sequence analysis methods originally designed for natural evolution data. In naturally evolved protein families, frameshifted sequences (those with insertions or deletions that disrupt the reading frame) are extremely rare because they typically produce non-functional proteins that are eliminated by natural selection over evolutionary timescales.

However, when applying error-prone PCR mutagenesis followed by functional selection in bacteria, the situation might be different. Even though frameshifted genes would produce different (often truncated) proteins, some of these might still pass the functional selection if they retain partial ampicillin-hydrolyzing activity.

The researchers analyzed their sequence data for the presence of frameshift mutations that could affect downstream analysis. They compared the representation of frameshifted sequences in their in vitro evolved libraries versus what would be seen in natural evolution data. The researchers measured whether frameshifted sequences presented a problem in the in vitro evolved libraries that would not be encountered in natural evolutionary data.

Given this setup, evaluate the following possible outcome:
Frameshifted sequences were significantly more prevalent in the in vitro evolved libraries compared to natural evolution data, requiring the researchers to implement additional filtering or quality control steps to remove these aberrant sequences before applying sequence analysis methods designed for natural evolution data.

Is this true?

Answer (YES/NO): YES